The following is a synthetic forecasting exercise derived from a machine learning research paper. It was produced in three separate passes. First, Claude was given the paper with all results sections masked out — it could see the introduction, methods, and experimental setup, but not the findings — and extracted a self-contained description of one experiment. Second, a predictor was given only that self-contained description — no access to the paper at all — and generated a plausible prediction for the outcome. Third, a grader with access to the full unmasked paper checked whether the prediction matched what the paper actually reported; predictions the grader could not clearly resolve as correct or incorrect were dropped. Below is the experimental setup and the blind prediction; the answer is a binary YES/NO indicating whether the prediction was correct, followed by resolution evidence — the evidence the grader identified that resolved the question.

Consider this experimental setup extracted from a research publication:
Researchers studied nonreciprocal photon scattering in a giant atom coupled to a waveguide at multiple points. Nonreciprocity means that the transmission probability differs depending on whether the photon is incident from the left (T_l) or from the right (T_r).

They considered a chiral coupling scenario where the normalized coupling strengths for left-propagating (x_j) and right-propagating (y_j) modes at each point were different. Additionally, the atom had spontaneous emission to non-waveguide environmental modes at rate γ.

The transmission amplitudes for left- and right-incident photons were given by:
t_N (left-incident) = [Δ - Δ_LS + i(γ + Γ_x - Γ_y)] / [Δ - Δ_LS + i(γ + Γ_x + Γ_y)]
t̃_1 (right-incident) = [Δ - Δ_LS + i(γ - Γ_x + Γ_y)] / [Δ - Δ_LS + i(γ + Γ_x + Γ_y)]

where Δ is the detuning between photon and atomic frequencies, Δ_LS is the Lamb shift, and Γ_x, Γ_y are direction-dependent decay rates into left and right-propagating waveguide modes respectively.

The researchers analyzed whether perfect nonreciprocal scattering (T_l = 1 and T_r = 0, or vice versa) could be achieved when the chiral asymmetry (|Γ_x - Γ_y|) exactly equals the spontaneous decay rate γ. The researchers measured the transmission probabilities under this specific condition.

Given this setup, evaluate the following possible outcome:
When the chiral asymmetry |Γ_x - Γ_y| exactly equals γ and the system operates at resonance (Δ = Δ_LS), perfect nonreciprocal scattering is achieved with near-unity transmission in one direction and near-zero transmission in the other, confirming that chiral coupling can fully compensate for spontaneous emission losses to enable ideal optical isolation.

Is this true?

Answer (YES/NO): NO